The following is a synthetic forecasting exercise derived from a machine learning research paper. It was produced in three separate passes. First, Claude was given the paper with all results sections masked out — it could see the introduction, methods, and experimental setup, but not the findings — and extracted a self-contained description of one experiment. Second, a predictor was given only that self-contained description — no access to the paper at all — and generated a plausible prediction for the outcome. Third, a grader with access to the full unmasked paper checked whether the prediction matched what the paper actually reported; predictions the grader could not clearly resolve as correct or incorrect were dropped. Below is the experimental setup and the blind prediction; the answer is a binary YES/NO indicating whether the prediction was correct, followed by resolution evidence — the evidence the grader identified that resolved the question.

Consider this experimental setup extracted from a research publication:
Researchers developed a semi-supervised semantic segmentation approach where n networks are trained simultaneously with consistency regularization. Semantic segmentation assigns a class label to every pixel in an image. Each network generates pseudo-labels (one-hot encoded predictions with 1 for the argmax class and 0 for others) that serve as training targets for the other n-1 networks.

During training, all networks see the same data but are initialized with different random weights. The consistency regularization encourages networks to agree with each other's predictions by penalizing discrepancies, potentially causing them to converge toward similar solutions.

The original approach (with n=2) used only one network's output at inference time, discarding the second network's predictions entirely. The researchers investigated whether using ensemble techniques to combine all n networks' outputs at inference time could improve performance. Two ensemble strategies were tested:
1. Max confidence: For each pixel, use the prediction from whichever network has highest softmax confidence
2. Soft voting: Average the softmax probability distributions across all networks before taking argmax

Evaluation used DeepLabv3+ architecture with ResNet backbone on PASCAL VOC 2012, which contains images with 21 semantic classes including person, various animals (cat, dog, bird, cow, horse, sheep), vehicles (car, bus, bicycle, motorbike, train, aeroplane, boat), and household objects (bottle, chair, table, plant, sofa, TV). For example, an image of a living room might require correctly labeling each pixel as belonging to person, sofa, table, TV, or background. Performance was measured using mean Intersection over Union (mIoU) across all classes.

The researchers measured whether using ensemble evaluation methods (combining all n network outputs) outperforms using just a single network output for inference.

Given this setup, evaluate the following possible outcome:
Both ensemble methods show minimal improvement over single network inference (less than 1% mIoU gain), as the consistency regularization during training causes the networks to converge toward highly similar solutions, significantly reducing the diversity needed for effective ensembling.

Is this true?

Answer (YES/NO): NO